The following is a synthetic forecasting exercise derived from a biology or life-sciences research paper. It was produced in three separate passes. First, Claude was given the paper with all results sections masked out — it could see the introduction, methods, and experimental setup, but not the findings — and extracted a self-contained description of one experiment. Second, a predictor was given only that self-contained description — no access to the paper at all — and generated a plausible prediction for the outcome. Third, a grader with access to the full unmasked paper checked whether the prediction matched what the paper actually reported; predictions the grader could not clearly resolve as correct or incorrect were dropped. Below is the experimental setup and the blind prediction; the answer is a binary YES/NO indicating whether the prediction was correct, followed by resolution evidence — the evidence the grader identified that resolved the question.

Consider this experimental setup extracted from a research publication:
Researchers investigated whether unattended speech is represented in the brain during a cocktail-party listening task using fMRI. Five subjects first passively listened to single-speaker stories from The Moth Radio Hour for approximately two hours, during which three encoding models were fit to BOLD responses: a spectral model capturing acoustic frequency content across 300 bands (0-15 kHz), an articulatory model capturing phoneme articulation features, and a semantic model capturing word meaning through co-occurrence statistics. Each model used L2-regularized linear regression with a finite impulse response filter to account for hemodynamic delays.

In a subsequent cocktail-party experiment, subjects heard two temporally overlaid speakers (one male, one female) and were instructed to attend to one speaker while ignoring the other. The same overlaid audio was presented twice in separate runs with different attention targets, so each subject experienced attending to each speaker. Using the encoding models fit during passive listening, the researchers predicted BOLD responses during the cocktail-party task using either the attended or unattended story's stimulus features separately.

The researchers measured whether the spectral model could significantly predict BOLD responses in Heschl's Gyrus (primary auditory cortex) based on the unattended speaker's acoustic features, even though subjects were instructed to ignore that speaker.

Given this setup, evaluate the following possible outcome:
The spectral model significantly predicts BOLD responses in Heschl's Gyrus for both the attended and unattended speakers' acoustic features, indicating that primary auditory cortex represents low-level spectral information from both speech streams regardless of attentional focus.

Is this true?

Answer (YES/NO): NO